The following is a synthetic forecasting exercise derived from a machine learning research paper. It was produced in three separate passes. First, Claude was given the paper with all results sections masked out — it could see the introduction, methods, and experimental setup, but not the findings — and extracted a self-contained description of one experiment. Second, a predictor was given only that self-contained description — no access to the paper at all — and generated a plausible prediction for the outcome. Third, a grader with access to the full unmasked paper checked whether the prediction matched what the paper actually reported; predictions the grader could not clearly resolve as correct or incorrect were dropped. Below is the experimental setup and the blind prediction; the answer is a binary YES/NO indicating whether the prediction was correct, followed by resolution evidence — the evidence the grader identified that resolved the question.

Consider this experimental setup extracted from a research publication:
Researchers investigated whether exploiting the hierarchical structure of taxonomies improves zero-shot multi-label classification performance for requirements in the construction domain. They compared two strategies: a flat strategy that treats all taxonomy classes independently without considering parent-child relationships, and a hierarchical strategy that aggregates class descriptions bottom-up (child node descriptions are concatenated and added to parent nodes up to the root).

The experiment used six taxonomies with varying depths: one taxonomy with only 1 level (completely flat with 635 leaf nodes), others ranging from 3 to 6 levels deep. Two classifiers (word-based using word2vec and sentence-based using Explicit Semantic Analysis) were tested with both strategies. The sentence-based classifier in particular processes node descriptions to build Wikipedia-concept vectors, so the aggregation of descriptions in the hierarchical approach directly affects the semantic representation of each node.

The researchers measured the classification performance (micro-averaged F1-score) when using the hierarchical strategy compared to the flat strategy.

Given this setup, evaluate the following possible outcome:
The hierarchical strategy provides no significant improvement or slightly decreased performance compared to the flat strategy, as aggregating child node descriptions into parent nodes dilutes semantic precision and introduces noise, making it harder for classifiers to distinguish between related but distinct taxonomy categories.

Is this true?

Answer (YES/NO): YES